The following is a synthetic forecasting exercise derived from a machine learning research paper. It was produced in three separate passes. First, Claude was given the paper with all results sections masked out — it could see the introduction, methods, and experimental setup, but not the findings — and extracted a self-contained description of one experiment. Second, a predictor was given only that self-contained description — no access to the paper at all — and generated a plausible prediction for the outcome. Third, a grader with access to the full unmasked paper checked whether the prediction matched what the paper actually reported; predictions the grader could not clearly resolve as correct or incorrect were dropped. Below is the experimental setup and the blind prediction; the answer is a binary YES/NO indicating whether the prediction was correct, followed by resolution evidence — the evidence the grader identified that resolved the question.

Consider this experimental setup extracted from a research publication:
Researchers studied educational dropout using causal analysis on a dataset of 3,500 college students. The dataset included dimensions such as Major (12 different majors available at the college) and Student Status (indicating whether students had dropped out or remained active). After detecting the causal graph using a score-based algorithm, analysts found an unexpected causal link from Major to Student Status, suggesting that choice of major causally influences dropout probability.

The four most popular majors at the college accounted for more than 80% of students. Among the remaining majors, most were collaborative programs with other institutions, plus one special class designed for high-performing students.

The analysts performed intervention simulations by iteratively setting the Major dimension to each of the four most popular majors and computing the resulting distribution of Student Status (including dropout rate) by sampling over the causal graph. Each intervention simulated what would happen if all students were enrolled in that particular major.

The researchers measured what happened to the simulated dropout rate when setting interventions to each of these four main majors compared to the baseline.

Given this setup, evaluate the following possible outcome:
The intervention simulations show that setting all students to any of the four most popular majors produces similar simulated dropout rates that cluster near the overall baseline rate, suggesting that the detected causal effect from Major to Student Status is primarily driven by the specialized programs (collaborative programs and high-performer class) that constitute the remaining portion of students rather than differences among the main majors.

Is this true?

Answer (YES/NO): NO